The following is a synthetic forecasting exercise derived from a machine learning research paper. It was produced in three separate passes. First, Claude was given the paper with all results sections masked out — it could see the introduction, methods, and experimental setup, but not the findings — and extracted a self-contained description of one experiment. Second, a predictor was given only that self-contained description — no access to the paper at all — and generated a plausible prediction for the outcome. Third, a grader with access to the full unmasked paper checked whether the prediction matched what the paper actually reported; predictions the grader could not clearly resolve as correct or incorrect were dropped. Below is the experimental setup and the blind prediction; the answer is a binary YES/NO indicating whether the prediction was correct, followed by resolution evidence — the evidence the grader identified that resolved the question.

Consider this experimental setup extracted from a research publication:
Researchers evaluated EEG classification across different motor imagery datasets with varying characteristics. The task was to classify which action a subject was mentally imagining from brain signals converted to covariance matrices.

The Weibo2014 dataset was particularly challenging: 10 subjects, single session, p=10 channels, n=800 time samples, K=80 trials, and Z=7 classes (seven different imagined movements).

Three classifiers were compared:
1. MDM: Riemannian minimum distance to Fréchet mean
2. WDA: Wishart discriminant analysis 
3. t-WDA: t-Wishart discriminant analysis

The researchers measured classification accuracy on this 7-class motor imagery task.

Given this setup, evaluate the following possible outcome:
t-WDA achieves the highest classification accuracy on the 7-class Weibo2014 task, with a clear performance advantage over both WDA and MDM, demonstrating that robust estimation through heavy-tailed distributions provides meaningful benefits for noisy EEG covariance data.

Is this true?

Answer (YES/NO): NO